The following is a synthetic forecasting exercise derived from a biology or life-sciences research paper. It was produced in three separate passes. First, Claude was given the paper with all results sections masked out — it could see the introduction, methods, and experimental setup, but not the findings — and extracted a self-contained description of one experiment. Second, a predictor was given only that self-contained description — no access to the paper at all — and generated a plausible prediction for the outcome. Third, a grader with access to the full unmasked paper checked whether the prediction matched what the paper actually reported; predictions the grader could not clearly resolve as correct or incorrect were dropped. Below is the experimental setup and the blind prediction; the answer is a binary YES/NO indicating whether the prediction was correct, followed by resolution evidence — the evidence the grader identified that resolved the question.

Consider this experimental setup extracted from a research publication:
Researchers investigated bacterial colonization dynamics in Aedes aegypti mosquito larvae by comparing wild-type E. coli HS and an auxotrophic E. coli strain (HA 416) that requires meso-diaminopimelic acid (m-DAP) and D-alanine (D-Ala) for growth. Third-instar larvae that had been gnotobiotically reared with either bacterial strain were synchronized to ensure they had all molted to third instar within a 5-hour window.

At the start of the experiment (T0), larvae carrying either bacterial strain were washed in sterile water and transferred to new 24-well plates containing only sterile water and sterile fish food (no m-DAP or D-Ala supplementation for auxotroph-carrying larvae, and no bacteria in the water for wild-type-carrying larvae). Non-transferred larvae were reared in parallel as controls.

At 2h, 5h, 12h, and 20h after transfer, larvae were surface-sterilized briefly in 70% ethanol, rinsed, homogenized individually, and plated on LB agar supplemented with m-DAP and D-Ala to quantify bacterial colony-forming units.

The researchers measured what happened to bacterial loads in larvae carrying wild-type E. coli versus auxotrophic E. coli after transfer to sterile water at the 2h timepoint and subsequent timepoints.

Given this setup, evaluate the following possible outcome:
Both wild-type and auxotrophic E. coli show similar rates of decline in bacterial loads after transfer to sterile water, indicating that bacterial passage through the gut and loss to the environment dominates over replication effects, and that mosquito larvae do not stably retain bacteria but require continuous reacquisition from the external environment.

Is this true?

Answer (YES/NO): NO